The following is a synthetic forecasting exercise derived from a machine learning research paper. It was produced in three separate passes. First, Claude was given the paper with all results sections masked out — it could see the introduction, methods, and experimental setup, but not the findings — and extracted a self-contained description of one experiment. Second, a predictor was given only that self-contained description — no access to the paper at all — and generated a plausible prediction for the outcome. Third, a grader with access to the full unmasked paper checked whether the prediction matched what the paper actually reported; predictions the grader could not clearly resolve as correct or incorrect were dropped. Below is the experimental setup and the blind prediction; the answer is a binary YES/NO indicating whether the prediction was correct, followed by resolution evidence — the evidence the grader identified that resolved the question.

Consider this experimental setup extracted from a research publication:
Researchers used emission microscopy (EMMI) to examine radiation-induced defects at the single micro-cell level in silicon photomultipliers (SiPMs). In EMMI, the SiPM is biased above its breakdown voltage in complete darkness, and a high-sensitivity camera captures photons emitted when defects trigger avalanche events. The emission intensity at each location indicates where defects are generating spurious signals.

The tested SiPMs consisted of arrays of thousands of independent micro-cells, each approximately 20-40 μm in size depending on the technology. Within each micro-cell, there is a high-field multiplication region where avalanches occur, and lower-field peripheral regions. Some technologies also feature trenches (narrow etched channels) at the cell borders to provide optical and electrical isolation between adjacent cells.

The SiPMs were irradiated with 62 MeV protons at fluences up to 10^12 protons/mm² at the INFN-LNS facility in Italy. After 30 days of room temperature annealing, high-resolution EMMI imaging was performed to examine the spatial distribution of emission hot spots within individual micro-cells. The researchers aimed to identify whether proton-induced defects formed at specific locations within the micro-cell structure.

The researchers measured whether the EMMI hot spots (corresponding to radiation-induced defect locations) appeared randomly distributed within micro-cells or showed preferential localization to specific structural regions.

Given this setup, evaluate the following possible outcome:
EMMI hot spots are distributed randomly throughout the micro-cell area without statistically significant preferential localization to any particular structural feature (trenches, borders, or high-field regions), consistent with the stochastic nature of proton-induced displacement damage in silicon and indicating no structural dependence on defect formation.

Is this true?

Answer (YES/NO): NO